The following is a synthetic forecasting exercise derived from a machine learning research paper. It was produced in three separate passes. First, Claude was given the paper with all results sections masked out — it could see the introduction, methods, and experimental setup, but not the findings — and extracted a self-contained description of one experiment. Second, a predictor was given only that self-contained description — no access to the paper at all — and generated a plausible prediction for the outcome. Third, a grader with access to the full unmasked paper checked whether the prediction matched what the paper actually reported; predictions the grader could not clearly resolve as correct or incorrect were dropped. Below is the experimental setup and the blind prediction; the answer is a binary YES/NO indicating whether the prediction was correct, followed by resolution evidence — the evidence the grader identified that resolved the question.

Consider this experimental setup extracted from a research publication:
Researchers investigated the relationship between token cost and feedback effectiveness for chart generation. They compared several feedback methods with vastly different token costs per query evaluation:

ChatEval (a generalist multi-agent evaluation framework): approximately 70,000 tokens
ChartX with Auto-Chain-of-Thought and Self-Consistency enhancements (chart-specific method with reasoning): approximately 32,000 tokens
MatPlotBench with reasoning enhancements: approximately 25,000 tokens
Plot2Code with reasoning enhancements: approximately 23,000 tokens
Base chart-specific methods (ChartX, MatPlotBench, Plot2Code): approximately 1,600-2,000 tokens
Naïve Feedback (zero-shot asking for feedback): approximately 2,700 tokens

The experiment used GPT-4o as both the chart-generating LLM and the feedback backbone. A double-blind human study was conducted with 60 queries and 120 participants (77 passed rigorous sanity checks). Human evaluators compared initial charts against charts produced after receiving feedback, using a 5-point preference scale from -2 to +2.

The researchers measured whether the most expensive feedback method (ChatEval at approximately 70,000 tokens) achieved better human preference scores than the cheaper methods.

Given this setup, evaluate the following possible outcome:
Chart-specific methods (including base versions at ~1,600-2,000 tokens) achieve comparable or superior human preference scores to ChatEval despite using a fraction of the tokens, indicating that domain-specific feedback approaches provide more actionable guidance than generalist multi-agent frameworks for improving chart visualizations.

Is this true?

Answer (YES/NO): YES